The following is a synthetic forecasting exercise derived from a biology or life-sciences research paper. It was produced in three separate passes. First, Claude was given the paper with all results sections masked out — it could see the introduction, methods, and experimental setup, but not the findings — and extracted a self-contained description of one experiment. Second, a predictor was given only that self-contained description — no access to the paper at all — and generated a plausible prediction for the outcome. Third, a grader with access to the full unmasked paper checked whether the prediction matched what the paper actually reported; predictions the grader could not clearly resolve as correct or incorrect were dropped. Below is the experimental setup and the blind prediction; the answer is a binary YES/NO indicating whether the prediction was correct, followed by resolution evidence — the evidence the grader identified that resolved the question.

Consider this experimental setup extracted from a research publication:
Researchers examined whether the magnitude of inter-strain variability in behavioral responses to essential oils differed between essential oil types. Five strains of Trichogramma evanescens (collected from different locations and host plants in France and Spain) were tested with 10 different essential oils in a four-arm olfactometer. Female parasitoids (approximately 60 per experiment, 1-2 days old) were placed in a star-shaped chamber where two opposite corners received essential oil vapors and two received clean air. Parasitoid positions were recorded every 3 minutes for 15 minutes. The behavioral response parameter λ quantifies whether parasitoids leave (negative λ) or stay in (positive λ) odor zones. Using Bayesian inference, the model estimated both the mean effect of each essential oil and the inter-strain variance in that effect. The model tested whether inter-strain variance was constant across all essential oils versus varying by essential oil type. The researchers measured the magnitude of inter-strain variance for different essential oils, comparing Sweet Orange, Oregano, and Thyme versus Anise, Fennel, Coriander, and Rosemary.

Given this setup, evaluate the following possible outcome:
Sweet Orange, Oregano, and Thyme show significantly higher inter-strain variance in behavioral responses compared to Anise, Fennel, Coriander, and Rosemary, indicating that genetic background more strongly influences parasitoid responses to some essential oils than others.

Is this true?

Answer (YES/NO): NO